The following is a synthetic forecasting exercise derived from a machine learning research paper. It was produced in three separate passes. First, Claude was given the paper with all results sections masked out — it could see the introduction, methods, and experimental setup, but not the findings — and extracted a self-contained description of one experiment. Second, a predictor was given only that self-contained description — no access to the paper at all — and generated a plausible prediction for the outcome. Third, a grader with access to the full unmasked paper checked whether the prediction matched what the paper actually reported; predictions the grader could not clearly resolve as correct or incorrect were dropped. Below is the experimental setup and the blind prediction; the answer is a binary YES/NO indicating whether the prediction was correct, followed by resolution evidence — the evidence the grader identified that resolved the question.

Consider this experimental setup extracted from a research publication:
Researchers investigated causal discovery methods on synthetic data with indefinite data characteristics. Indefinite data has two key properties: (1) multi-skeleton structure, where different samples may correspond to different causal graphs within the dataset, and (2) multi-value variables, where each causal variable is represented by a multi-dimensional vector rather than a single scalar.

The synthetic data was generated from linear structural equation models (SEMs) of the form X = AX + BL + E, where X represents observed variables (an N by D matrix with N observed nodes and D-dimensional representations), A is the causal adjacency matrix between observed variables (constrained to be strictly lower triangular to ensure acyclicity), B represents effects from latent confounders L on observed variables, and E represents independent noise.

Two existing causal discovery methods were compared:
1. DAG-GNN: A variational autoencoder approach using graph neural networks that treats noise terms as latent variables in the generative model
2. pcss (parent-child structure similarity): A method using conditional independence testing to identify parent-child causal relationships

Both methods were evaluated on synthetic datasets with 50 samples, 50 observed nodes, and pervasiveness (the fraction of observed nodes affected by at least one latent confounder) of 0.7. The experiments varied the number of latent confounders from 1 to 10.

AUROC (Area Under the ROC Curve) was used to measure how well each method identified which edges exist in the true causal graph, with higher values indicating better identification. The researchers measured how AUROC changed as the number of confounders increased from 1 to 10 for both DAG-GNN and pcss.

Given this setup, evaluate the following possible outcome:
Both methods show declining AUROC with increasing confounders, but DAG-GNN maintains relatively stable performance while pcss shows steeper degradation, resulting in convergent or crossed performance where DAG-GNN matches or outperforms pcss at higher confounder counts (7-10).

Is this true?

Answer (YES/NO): NO